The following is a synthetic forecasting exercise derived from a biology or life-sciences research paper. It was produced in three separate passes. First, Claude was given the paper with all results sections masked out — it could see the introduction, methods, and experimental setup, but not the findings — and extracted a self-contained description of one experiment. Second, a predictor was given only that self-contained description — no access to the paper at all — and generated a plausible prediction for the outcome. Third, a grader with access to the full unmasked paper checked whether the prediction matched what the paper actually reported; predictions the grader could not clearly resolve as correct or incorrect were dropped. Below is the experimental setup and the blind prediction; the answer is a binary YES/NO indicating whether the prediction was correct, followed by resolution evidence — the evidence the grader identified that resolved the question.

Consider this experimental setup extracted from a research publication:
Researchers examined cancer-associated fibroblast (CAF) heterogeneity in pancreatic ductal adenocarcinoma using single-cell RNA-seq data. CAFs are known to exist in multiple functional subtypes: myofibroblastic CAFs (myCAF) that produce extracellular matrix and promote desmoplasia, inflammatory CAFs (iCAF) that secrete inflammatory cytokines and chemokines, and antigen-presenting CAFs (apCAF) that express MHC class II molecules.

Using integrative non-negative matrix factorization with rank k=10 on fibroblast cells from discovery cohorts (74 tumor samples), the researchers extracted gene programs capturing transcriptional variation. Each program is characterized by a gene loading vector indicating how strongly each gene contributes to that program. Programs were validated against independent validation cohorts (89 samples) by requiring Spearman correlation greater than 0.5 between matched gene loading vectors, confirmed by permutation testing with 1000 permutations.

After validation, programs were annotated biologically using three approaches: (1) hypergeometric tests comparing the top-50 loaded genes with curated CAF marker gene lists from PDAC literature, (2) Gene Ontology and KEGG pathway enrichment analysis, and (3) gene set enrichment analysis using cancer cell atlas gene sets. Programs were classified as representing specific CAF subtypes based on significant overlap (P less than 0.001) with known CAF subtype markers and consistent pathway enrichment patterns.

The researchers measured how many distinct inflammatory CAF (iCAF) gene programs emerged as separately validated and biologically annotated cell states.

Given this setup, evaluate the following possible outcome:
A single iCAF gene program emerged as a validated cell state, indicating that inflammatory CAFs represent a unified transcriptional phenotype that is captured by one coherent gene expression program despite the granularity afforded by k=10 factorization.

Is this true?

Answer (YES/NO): NO